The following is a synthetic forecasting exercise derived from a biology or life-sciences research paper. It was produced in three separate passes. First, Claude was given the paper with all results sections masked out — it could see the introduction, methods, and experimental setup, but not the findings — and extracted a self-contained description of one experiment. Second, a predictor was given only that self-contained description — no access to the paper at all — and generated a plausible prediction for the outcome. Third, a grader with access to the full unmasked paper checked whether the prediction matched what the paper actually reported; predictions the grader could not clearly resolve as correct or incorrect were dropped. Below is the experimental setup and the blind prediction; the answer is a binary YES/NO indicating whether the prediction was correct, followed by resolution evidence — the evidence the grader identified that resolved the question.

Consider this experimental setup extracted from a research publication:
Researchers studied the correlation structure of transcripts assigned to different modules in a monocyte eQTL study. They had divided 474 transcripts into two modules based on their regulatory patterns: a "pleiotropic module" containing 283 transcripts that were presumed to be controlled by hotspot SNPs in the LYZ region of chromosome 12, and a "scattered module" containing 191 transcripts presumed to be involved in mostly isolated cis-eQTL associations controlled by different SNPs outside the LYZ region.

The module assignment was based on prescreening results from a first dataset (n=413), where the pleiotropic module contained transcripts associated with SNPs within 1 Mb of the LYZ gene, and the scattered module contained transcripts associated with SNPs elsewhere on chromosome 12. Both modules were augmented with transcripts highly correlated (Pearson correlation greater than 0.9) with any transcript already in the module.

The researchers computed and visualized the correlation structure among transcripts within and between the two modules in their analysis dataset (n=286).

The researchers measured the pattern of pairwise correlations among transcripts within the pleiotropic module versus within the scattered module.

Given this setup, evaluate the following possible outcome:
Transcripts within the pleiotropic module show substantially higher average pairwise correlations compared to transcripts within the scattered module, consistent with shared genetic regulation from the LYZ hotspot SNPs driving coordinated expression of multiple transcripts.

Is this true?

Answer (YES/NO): YES